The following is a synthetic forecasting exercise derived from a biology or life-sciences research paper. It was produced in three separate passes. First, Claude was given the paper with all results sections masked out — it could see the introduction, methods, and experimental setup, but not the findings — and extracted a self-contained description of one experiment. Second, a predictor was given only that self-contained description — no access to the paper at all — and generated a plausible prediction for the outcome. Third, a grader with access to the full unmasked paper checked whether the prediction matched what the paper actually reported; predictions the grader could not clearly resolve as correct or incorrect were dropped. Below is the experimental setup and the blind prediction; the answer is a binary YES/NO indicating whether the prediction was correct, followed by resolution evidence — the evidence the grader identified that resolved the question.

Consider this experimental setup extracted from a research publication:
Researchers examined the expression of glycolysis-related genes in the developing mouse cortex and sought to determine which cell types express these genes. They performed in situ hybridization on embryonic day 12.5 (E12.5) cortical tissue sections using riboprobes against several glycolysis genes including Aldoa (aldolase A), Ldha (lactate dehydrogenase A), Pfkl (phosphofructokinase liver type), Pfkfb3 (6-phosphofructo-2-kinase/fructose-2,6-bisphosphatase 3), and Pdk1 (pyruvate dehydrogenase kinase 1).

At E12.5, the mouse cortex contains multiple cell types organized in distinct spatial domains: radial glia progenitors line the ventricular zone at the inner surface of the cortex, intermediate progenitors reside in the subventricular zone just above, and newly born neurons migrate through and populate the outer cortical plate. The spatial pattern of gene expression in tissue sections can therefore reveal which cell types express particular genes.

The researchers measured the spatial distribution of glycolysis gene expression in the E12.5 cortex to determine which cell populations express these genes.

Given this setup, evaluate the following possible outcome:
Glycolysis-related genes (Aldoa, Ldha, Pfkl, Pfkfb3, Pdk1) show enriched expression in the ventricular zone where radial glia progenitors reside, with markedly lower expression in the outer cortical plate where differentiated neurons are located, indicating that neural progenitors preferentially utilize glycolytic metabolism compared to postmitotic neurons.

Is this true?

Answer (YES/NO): YES